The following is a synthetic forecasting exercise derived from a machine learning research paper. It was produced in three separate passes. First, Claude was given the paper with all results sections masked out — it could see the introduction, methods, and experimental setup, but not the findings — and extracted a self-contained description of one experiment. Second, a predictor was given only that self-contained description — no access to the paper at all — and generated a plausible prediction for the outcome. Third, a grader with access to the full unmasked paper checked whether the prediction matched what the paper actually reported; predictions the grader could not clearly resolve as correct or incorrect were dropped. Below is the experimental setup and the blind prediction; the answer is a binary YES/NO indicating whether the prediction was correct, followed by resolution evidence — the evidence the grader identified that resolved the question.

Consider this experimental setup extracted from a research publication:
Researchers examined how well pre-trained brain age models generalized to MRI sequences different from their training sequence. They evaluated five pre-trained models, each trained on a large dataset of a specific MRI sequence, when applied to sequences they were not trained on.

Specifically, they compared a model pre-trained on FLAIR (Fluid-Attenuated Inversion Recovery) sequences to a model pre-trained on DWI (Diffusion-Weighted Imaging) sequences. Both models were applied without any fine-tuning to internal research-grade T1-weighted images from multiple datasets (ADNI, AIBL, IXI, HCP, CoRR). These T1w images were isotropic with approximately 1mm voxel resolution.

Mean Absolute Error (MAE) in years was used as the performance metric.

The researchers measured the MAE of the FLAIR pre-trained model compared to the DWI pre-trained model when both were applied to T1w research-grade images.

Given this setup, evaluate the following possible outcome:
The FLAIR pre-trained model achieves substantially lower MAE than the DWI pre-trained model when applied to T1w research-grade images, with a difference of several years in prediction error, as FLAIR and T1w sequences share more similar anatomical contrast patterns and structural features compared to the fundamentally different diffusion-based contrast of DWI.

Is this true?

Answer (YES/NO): NO